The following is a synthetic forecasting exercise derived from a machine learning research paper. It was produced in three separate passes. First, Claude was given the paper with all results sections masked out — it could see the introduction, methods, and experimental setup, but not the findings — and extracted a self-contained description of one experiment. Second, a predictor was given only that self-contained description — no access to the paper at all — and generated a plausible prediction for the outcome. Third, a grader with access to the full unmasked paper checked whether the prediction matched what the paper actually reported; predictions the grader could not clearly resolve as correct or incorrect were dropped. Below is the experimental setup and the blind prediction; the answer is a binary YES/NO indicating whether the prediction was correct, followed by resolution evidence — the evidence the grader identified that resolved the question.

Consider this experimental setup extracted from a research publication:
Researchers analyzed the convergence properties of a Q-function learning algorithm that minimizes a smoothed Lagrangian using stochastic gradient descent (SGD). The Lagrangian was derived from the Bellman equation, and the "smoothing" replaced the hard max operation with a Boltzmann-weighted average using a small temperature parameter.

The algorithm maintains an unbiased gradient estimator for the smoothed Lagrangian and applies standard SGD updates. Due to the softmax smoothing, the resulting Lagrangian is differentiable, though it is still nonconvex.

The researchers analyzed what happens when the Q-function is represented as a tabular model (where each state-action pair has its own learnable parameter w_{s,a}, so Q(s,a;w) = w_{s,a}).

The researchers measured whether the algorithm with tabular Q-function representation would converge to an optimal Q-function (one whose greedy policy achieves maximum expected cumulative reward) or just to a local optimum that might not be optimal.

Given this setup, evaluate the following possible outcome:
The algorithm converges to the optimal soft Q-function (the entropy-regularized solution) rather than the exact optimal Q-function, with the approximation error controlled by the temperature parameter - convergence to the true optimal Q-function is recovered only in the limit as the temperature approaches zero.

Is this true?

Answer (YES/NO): NO